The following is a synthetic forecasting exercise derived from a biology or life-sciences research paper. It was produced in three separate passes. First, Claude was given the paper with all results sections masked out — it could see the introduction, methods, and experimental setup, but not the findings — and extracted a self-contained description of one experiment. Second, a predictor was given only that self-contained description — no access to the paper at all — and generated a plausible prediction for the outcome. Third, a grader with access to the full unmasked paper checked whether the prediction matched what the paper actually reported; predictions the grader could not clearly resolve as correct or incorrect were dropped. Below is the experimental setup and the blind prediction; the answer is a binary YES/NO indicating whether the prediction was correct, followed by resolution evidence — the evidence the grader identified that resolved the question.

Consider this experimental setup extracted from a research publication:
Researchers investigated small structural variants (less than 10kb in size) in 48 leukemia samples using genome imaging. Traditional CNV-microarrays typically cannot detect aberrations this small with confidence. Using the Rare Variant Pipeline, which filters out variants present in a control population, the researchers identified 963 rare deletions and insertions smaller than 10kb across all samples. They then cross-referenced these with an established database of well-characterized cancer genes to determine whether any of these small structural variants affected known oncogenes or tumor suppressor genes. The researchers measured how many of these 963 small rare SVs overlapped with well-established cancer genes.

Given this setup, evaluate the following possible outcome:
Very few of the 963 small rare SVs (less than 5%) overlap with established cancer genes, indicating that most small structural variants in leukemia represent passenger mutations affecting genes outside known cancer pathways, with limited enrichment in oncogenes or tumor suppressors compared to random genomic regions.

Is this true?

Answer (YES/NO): NO